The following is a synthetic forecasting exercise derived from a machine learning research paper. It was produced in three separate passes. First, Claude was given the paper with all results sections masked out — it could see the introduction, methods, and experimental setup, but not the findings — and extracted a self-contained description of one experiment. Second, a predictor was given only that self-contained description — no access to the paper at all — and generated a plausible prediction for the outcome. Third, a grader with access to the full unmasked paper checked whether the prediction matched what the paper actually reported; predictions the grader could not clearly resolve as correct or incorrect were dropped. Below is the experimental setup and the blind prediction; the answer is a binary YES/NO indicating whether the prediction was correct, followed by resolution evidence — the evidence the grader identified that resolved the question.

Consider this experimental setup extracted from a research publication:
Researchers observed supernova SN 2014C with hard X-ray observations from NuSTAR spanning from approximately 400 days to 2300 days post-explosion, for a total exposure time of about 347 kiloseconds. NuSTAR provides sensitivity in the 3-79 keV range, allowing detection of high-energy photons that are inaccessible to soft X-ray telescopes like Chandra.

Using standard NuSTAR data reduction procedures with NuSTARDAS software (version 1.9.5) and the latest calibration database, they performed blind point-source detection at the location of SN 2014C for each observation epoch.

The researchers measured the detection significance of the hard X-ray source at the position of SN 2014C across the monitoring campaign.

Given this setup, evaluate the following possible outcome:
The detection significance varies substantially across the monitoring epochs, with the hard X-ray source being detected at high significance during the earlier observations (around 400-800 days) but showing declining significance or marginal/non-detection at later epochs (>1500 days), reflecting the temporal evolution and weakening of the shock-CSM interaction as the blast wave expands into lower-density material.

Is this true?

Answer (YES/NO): NO